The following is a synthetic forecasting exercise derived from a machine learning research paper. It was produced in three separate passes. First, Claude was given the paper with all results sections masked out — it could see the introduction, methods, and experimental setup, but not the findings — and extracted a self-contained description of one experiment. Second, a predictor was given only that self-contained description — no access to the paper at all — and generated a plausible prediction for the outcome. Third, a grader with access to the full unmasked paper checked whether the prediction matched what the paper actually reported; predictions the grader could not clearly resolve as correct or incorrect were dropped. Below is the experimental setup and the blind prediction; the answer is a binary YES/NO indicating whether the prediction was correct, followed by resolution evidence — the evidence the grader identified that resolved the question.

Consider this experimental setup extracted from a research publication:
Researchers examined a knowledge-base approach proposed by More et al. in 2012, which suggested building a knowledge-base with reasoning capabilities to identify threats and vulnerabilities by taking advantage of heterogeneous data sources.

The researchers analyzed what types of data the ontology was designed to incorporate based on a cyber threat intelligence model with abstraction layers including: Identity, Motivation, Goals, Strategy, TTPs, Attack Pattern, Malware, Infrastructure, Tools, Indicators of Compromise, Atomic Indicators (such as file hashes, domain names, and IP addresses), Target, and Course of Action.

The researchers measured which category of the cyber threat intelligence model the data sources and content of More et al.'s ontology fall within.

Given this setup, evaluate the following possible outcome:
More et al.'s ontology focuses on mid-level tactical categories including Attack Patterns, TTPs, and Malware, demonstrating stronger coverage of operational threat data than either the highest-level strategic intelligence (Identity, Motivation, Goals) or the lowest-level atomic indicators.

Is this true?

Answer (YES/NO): NO